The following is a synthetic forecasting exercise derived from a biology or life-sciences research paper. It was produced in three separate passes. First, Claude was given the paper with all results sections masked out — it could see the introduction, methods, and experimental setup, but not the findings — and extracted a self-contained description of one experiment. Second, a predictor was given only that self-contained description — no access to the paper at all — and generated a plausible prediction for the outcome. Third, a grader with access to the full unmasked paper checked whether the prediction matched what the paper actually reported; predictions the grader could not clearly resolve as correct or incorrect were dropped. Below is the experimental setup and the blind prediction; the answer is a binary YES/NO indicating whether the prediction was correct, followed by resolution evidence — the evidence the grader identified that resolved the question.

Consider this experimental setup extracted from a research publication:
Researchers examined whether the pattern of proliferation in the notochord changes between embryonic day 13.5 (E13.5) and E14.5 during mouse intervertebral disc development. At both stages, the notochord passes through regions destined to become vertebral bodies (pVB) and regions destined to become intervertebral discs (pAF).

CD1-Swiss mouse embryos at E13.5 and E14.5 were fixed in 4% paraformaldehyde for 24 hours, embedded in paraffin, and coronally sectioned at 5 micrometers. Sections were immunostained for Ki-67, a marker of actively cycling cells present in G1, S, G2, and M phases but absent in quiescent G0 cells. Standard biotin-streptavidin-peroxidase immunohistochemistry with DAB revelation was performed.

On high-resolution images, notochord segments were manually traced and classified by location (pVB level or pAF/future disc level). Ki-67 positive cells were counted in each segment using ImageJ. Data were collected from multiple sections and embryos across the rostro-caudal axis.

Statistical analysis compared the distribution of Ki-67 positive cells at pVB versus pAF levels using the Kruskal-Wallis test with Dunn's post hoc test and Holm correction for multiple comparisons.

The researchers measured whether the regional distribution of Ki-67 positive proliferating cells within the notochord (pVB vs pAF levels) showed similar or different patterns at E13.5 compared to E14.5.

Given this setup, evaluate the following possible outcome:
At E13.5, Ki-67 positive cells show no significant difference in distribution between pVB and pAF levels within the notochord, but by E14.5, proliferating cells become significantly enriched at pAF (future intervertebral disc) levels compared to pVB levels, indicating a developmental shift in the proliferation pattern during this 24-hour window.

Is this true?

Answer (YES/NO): NO